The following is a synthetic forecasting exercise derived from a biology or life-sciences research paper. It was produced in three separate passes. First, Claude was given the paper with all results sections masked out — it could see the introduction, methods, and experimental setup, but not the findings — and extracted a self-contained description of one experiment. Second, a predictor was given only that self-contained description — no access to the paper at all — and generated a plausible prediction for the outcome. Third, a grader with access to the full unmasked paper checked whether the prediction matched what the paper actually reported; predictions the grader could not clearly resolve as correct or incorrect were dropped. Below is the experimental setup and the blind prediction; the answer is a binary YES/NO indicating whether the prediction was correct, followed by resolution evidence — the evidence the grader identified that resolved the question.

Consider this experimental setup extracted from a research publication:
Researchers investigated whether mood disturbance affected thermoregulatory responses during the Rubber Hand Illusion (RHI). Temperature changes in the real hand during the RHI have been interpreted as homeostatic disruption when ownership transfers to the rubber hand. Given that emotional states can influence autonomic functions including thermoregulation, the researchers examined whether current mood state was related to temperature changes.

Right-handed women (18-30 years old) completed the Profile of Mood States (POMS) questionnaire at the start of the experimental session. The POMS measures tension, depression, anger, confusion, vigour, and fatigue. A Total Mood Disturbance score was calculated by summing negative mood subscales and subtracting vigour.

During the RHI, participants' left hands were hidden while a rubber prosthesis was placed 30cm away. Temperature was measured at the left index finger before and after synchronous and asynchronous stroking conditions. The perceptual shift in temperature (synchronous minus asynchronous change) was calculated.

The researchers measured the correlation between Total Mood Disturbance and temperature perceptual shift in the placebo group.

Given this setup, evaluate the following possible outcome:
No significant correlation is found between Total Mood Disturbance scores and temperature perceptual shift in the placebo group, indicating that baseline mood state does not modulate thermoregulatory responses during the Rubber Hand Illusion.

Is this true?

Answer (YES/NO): YES